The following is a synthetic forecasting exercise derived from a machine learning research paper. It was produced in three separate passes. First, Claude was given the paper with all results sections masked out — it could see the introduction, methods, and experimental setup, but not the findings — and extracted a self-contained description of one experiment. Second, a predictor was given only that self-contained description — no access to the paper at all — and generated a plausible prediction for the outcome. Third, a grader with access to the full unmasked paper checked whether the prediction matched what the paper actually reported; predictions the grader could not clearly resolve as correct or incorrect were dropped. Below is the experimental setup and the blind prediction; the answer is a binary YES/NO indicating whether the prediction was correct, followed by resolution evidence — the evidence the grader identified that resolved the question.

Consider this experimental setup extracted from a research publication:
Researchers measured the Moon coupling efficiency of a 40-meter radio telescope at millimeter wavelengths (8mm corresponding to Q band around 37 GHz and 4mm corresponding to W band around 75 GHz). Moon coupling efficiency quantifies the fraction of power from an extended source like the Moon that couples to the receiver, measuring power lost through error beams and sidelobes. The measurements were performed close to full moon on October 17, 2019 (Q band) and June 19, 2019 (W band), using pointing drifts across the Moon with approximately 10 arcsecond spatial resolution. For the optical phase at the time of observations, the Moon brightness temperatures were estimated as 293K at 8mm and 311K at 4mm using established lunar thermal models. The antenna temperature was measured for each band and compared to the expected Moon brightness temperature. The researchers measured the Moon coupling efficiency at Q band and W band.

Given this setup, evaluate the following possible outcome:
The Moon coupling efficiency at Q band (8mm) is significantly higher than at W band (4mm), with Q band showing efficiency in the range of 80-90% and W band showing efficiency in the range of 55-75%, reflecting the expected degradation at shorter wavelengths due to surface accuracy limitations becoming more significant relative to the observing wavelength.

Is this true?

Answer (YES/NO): NO